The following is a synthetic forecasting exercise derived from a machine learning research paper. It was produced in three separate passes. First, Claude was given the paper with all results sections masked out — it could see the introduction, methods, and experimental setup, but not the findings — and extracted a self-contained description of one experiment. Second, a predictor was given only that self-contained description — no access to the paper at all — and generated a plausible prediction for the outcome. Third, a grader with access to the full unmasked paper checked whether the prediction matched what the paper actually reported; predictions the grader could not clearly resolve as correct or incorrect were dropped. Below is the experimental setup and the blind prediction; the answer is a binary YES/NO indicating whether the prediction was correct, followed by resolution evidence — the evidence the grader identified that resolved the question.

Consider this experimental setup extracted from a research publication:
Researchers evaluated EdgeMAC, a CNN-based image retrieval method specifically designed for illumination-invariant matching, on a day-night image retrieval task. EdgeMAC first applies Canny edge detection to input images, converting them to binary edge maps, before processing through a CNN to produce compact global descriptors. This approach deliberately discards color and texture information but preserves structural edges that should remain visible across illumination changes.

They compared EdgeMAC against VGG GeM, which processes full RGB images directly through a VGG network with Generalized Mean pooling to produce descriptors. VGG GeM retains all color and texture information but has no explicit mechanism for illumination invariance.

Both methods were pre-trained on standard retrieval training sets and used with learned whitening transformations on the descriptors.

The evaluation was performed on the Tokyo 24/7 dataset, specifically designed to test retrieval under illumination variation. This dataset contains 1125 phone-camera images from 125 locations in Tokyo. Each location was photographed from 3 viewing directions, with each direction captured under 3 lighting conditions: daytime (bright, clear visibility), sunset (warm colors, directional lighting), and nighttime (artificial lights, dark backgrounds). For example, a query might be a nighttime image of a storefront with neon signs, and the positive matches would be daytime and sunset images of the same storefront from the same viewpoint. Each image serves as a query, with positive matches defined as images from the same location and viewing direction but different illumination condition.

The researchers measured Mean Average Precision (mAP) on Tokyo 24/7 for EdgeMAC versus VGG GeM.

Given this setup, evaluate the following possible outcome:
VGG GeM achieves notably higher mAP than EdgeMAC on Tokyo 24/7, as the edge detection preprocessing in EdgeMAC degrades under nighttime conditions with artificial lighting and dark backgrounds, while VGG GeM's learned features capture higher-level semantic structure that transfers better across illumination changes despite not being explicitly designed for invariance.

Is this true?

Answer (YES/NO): YES